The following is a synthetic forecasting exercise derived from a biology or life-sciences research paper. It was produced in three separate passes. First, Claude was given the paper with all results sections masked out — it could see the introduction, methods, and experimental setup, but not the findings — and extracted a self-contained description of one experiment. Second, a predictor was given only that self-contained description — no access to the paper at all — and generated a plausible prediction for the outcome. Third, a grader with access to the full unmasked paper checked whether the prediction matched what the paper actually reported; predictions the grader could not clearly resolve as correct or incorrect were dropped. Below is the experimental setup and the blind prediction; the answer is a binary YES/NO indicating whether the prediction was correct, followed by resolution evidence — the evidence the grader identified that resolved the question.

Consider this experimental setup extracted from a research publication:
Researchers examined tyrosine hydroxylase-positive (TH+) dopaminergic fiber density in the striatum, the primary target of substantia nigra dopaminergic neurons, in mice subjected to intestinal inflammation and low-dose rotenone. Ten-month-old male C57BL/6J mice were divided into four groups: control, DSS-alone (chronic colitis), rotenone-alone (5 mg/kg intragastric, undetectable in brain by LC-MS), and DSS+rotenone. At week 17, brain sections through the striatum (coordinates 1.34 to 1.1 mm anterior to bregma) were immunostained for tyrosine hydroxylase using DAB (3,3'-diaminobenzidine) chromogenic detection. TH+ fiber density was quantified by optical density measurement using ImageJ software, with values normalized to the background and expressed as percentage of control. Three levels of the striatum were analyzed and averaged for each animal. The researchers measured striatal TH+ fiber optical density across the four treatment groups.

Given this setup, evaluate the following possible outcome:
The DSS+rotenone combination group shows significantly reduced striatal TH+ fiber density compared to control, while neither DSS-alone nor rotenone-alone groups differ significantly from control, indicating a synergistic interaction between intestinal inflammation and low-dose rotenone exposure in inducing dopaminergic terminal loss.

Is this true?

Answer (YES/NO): YES